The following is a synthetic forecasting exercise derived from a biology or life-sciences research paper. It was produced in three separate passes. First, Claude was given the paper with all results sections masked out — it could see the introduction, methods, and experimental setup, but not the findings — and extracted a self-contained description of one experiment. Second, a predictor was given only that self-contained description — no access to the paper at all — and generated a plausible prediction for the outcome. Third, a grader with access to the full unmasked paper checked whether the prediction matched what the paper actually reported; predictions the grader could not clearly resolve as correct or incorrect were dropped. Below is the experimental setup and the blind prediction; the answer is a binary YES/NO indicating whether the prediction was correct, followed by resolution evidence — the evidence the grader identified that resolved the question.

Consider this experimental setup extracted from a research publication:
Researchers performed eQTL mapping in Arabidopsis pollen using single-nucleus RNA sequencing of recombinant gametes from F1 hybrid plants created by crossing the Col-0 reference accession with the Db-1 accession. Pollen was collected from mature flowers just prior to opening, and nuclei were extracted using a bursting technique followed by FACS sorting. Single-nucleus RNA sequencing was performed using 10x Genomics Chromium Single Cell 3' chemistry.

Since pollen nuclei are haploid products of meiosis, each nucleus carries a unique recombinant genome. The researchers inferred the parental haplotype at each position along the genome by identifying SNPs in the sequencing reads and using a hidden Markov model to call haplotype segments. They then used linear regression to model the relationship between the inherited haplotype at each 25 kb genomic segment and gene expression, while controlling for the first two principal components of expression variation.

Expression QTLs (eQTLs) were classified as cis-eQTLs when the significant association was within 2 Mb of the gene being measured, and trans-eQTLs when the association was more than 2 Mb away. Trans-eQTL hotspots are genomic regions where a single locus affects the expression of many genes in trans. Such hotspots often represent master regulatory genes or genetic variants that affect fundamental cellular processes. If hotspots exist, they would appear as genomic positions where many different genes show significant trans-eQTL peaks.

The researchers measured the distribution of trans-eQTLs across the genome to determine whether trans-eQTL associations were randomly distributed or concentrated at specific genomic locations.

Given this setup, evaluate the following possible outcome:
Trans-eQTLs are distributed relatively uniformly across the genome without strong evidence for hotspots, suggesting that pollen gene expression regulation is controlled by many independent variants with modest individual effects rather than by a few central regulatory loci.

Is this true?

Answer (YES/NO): NO